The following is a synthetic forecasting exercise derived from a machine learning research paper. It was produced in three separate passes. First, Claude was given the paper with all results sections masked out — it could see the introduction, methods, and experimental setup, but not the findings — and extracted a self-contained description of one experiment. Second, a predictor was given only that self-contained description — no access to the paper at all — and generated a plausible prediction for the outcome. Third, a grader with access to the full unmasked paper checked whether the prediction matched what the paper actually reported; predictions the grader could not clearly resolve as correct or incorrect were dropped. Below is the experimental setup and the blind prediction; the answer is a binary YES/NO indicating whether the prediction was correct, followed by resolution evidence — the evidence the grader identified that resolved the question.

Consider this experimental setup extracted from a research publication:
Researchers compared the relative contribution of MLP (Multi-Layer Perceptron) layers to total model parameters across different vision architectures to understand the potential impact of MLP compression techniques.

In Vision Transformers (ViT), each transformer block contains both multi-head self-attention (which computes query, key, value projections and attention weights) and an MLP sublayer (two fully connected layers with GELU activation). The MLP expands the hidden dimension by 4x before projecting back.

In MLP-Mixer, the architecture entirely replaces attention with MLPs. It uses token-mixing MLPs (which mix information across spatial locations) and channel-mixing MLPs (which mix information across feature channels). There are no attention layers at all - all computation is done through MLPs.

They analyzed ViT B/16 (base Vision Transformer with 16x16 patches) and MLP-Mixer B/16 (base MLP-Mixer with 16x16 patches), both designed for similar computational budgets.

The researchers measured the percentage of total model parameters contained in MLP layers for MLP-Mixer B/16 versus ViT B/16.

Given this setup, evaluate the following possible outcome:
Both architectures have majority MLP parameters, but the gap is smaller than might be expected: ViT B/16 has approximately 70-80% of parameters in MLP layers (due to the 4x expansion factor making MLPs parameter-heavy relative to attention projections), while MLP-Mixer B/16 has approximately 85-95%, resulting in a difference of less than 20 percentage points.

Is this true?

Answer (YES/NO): NO